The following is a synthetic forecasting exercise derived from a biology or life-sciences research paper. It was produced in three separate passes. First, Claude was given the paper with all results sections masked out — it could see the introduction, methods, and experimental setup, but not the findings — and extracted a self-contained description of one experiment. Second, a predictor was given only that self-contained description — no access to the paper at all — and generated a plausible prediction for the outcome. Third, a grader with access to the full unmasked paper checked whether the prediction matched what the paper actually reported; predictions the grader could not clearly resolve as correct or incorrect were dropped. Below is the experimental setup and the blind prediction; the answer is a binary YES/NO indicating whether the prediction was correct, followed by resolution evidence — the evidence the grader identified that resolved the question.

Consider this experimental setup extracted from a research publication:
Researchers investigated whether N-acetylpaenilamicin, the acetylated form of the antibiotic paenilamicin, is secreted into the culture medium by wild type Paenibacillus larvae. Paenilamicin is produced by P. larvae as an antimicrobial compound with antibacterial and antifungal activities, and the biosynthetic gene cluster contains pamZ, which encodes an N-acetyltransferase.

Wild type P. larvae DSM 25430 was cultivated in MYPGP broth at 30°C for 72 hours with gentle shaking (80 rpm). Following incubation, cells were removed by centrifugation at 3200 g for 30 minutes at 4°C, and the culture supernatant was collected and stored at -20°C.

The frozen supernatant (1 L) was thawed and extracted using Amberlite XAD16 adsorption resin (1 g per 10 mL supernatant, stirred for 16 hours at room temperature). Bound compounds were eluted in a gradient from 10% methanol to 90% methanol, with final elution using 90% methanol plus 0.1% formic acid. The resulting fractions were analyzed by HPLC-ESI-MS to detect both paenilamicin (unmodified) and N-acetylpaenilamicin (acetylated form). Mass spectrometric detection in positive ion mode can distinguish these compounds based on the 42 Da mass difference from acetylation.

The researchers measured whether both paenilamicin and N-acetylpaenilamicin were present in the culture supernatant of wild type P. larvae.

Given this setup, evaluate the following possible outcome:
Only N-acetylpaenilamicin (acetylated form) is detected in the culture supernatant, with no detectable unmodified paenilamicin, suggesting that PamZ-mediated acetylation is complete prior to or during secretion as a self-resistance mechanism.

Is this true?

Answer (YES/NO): NO